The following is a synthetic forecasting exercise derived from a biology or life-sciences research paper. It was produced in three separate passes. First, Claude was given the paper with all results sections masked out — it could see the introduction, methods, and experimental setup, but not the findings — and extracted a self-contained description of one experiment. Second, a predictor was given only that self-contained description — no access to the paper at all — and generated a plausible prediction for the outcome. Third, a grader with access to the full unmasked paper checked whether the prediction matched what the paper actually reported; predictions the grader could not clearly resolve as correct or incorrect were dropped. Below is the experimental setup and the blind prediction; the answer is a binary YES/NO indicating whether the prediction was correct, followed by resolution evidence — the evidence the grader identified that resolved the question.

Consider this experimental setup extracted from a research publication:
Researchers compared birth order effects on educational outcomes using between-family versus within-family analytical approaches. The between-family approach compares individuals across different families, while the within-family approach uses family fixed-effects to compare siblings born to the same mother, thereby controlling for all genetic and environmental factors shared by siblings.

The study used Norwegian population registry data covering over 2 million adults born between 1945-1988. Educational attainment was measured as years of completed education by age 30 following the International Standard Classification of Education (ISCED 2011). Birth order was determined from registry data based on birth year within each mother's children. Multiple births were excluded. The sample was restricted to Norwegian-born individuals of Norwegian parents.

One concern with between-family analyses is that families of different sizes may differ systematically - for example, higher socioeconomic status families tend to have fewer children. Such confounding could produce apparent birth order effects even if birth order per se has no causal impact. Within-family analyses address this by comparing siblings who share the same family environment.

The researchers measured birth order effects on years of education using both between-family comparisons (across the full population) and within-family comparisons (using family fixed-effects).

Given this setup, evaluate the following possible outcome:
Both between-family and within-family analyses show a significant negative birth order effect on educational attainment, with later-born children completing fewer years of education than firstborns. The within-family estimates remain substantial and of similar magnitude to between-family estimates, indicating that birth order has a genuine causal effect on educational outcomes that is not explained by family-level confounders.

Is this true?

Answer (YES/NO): YES